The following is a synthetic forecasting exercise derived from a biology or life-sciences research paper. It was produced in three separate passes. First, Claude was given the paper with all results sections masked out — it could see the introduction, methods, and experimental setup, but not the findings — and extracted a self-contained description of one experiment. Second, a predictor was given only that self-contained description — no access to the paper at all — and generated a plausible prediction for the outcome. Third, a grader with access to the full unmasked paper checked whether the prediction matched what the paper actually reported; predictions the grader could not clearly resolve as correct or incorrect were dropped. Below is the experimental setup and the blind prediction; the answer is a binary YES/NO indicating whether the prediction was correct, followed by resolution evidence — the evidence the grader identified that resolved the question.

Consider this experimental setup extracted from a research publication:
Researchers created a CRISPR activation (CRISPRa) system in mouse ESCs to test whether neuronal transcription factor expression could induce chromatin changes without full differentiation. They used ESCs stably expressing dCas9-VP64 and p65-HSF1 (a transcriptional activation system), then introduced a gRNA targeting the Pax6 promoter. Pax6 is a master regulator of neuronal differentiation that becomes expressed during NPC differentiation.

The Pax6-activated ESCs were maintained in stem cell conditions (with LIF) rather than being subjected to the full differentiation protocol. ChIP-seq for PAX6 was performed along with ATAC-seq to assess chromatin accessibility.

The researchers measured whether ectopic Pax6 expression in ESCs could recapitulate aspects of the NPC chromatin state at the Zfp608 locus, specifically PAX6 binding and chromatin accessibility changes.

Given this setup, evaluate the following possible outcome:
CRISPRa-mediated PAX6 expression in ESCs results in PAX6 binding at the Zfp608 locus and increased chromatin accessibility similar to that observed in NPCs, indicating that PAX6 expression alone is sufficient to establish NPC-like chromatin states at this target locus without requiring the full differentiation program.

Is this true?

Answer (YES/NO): NO